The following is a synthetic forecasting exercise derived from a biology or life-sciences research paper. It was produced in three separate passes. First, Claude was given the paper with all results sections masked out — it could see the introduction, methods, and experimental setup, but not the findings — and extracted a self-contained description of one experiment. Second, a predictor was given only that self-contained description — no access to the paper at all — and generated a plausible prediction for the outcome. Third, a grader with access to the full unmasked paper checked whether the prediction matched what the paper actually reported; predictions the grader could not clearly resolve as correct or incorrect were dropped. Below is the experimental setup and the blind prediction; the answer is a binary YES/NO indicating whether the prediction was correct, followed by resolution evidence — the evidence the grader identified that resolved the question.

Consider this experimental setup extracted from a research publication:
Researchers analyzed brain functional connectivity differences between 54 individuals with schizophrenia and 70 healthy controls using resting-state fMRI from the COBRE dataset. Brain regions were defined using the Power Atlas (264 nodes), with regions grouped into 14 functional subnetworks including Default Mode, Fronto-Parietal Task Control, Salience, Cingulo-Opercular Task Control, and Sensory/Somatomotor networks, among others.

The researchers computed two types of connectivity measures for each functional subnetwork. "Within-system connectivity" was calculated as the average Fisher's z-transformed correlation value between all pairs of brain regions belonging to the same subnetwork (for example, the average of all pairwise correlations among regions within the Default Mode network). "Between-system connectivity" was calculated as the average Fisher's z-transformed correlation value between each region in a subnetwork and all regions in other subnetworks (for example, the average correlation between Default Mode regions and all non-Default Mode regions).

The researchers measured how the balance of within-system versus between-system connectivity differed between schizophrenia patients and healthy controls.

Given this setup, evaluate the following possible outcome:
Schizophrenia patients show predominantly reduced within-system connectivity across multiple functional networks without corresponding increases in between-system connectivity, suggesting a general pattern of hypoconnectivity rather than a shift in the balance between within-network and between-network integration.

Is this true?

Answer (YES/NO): NO